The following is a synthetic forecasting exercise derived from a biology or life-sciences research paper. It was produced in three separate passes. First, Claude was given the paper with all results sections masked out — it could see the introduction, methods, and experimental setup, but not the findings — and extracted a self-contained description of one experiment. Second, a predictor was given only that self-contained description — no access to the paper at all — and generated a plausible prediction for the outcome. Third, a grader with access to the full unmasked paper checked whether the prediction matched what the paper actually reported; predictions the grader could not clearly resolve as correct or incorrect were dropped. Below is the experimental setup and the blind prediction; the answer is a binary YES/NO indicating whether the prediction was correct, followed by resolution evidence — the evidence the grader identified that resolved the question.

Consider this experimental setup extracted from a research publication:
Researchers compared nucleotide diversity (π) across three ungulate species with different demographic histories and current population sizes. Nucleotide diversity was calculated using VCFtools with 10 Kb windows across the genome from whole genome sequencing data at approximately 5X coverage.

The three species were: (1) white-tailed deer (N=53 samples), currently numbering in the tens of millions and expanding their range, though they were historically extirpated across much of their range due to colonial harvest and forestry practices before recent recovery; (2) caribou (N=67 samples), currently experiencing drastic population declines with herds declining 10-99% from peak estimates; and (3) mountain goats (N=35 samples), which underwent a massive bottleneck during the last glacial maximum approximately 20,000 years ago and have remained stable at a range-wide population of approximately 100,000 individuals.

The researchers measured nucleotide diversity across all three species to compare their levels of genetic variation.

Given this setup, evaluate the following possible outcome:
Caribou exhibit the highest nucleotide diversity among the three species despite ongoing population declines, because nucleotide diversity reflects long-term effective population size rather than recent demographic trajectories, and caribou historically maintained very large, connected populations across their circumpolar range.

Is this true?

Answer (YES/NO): NO